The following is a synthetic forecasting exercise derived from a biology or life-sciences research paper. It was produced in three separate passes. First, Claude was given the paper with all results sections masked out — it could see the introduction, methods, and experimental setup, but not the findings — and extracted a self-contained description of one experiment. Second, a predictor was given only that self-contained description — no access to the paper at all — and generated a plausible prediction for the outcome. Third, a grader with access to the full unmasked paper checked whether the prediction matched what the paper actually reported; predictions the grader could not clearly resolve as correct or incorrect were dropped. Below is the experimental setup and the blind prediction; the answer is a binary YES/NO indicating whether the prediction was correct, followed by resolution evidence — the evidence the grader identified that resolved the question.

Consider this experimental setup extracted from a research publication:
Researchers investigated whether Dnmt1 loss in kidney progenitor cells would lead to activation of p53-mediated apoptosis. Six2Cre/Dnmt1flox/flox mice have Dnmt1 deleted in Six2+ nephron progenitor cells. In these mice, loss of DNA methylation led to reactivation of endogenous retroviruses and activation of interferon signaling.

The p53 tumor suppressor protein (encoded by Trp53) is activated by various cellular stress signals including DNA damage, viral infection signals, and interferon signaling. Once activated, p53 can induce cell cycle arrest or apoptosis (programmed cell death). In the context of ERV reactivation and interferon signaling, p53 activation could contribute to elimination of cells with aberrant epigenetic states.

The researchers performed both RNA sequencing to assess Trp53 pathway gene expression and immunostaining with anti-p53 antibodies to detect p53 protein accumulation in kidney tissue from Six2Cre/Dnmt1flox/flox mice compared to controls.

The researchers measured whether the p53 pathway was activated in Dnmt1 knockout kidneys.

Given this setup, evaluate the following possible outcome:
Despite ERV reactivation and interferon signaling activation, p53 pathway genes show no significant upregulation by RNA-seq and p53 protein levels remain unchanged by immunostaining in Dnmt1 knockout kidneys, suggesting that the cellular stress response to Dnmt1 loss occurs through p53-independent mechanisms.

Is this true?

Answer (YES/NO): NO